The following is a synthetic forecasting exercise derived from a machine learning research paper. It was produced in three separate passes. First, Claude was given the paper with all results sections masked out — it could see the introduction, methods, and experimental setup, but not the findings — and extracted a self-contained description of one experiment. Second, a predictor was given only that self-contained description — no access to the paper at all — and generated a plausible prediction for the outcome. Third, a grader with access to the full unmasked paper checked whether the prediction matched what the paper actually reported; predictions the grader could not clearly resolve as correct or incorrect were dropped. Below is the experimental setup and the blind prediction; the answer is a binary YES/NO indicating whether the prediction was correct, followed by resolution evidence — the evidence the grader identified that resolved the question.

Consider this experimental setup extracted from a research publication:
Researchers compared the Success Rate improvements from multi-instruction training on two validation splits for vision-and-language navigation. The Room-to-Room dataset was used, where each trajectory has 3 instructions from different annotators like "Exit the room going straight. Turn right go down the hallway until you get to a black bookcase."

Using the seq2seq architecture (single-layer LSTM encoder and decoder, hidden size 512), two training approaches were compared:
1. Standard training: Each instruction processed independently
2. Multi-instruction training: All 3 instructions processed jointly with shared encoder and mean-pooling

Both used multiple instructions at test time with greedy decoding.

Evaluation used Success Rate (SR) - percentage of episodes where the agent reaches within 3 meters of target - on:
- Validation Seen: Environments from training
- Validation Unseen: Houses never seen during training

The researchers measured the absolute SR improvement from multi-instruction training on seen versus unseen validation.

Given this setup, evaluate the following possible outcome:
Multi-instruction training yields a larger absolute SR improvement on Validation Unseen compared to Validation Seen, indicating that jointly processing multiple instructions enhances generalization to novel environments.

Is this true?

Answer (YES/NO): YES